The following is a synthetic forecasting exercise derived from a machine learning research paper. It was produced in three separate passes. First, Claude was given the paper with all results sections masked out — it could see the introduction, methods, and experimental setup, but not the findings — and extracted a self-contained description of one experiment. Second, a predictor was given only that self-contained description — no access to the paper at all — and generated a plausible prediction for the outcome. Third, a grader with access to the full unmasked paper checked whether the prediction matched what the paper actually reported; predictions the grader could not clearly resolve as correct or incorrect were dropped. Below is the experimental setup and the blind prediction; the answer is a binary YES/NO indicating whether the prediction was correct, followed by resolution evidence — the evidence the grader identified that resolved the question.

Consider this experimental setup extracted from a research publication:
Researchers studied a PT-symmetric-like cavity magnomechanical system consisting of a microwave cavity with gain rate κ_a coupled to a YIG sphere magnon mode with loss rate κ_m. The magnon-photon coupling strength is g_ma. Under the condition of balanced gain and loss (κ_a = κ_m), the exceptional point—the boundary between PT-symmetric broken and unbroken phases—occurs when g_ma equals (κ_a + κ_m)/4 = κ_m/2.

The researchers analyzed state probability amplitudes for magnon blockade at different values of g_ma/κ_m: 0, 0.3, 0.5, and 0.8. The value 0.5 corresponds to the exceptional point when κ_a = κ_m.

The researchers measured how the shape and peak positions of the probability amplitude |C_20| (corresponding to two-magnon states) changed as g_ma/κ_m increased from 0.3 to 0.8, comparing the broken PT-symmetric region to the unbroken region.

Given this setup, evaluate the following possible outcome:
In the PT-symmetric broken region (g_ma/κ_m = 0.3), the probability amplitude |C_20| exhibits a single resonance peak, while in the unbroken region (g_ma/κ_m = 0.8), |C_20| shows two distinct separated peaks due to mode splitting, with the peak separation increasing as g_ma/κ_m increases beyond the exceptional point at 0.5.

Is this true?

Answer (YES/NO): NO